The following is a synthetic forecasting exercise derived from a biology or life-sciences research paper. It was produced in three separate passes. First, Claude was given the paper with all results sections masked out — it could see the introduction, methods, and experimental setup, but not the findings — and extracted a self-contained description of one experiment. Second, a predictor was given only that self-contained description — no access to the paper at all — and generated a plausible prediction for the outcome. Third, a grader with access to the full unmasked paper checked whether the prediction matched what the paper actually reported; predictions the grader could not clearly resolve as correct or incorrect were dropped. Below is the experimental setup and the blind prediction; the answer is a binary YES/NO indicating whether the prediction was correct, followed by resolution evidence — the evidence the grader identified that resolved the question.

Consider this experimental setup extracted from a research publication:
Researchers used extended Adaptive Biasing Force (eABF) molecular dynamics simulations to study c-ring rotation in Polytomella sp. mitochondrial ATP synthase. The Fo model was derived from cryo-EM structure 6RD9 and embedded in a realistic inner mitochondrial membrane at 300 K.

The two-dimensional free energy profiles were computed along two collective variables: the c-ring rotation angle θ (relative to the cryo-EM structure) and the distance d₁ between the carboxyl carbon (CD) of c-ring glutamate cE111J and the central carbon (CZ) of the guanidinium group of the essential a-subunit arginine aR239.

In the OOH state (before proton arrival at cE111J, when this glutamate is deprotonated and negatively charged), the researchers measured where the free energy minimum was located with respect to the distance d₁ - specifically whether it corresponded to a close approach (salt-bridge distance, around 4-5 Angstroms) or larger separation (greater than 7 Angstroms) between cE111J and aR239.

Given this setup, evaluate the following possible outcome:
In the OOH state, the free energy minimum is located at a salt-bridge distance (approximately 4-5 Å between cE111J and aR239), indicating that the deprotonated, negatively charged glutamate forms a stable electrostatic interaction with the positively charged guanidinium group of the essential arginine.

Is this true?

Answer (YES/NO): NO